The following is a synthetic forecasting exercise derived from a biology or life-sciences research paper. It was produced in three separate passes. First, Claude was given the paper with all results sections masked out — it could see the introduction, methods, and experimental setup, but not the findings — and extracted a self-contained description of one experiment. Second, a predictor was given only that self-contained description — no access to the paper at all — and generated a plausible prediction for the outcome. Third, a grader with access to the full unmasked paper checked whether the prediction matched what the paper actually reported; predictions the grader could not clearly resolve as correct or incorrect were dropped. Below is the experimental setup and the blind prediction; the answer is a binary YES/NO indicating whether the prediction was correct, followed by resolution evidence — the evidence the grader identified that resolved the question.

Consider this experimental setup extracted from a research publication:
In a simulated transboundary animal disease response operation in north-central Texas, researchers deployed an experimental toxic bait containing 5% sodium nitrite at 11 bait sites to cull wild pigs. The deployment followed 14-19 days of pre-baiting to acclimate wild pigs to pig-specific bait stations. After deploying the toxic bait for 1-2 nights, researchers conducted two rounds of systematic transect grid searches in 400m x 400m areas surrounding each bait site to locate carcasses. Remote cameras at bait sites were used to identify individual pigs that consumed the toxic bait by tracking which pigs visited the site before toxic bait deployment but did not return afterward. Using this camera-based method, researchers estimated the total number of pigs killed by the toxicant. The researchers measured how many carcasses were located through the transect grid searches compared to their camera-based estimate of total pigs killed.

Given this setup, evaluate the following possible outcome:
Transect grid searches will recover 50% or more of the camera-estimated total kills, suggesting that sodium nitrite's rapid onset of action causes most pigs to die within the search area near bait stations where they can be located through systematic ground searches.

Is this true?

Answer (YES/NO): YES